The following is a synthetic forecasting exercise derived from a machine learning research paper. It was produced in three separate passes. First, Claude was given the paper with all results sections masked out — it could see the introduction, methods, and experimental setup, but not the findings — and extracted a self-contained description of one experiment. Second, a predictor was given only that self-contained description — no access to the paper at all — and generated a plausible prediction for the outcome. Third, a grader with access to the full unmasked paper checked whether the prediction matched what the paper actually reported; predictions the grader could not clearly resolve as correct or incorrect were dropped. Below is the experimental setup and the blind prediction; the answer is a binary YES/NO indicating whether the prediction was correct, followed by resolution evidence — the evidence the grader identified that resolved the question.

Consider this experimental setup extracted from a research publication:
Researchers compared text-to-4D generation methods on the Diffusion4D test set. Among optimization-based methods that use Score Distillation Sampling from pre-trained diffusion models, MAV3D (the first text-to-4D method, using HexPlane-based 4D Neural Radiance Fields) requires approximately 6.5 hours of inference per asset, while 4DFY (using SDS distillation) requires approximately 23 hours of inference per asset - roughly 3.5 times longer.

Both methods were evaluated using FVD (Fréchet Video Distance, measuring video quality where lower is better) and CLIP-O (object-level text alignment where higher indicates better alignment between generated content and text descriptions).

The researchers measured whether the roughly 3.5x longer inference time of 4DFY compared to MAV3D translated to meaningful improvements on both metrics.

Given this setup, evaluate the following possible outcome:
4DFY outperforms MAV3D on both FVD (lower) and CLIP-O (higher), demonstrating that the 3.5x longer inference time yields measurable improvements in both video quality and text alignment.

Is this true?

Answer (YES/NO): YES